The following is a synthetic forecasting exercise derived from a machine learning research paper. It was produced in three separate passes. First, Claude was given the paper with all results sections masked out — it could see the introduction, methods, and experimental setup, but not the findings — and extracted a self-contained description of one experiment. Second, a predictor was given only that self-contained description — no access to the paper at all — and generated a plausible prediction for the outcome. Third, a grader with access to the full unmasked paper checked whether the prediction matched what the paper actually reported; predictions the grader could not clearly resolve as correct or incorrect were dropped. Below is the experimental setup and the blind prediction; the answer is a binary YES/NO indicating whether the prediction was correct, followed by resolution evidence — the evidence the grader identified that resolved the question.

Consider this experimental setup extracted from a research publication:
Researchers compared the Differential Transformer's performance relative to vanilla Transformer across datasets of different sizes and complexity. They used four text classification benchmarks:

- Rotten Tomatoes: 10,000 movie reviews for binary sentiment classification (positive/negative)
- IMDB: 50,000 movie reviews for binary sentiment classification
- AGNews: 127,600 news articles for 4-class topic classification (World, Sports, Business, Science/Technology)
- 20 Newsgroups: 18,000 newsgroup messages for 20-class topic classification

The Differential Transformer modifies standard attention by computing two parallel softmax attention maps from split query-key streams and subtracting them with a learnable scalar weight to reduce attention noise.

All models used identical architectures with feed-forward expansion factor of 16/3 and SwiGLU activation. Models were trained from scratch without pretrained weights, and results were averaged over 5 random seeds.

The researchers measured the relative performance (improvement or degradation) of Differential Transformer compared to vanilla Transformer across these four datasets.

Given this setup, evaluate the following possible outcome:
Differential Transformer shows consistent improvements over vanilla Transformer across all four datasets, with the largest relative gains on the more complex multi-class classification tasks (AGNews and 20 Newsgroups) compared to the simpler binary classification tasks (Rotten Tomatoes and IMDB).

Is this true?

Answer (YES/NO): NO